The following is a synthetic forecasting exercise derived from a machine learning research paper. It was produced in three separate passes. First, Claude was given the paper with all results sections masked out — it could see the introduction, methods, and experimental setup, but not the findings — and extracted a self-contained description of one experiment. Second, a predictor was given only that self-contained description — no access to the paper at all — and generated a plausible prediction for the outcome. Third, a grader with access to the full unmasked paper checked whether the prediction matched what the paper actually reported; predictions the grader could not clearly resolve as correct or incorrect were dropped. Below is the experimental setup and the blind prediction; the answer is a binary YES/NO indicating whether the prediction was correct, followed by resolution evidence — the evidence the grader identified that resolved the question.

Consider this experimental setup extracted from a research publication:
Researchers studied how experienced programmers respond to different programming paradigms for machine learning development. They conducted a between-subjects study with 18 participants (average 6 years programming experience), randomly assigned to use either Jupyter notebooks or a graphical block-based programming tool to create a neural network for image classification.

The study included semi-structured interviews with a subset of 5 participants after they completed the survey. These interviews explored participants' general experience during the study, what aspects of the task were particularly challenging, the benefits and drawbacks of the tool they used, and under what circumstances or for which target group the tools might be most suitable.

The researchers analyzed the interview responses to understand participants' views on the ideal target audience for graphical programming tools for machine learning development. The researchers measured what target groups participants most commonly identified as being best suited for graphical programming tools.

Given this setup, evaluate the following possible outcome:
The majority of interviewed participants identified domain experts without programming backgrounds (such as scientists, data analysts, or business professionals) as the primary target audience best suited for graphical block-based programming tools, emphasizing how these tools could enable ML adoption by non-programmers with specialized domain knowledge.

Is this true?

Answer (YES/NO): NO